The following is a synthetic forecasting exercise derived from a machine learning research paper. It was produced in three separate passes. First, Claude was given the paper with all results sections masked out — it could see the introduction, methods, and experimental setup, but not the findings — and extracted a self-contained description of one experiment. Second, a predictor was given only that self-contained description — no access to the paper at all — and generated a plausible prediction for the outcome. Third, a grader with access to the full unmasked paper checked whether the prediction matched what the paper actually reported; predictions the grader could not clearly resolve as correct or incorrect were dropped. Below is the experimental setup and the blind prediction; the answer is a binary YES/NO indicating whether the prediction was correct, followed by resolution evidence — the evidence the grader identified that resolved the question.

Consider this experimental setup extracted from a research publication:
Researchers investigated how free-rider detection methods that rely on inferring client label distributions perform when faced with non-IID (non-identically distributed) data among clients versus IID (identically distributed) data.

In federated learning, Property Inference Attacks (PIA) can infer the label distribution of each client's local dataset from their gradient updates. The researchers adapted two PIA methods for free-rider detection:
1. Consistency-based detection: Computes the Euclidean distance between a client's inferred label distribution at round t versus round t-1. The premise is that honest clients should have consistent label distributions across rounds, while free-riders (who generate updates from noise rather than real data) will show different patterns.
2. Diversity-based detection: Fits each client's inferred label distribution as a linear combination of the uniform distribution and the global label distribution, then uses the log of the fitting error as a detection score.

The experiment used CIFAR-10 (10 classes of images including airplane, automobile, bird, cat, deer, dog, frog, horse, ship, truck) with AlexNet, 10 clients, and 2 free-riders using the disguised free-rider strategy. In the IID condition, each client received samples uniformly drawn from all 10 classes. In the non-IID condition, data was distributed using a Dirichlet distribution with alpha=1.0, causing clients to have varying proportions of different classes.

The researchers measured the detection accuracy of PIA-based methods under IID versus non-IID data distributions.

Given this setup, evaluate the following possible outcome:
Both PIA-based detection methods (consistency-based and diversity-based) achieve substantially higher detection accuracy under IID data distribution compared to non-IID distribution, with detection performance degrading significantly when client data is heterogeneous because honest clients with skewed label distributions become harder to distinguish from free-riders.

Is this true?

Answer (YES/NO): NO